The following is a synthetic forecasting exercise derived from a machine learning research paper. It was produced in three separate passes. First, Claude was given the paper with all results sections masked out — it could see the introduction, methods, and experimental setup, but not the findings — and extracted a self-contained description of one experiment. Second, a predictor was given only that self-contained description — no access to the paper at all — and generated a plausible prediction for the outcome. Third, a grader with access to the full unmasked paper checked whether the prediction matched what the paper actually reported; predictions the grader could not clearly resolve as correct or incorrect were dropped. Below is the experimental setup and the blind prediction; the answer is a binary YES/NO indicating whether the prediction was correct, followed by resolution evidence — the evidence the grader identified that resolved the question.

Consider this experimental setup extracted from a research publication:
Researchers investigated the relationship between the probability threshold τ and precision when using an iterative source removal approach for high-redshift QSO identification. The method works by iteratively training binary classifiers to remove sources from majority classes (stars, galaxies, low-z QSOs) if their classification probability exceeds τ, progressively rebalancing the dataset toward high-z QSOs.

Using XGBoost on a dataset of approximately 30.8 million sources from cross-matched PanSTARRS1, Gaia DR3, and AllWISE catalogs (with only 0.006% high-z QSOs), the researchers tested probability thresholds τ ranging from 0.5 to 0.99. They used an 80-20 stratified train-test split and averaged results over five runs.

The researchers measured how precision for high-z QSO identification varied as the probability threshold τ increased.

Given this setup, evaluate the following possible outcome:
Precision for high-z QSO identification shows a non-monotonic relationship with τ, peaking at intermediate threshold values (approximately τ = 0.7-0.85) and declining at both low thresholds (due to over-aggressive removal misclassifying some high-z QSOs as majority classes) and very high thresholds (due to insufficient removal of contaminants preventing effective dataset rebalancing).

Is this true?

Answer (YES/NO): NO